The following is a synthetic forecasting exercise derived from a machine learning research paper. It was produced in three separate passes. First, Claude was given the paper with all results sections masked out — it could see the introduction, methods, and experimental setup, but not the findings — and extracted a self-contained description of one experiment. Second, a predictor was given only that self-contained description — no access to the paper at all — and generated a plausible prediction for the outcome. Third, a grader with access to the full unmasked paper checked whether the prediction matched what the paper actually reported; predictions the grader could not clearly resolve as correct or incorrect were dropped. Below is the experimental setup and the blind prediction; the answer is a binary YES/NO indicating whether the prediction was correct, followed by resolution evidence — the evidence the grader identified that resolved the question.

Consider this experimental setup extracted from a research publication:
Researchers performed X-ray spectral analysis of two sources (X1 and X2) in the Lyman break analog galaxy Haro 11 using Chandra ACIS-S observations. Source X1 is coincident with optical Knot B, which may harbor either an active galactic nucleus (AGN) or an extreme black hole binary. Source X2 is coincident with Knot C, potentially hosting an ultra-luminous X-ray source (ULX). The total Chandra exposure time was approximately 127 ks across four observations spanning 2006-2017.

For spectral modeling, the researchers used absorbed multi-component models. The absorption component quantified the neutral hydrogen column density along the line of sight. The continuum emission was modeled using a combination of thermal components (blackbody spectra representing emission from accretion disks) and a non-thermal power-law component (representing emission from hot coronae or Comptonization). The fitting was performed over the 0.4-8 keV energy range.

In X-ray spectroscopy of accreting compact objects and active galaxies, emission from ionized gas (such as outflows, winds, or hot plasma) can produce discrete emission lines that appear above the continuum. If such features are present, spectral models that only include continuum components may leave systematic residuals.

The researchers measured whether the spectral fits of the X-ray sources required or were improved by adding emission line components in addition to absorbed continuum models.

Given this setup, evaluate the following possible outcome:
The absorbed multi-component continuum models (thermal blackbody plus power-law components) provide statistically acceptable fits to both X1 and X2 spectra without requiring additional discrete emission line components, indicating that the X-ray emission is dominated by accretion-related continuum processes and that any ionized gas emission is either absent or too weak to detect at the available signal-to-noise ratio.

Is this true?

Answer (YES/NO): YES